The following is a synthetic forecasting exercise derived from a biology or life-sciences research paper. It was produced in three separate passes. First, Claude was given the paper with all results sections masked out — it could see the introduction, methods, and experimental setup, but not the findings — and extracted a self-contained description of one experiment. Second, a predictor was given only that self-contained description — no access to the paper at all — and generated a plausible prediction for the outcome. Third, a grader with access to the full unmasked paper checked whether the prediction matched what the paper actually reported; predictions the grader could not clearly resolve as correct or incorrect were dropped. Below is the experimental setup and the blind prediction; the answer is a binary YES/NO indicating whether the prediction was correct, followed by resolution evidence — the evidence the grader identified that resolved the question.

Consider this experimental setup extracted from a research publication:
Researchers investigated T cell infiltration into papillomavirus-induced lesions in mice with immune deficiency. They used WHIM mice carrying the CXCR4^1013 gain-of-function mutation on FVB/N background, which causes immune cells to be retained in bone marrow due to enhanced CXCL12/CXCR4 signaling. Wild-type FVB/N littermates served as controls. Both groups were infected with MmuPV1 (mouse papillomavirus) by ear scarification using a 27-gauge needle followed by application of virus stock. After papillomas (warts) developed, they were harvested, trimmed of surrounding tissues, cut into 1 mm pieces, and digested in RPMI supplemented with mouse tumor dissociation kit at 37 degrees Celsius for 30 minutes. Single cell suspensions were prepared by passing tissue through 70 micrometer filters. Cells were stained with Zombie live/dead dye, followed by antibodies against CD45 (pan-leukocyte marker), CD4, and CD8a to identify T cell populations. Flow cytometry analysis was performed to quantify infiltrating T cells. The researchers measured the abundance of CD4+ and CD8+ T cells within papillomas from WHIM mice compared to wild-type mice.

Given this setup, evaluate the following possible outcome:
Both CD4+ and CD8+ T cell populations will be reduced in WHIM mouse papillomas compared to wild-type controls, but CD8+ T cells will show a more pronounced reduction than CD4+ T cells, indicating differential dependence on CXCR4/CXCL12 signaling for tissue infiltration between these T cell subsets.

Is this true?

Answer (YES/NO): YES